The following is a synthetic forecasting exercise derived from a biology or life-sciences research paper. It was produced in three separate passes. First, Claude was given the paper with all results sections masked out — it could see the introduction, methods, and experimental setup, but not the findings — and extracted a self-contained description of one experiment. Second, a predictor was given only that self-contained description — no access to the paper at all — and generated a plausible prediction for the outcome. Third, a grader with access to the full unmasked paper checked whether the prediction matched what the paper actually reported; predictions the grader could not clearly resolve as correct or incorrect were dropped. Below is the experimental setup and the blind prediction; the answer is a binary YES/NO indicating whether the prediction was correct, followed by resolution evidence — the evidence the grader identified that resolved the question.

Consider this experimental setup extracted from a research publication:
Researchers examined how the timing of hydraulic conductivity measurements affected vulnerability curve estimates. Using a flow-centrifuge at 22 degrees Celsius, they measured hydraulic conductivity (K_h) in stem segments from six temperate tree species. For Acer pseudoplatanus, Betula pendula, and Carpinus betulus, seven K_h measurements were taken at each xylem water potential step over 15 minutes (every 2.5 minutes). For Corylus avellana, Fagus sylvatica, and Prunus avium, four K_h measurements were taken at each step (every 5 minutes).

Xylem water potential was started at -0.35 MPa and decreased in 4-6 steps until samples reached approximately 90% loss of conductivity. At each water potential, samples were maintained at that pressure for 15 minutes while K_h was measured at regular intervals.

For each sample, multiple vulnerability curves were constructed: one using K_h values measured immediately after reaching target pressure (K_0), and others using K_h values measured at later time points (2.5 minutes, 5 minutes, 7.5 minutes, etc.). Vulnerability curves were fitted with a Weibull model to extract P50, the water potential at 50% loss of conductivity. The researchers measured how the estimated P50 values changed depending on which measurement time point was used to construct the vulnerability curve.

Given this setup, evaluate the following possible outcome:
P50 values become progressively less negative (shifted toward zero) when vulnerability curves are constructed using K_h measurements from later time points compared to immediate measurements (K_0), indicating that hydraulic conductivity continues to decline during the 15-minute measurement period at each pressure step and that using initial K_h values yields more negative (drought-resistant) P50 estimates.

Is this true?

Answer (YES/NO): YES